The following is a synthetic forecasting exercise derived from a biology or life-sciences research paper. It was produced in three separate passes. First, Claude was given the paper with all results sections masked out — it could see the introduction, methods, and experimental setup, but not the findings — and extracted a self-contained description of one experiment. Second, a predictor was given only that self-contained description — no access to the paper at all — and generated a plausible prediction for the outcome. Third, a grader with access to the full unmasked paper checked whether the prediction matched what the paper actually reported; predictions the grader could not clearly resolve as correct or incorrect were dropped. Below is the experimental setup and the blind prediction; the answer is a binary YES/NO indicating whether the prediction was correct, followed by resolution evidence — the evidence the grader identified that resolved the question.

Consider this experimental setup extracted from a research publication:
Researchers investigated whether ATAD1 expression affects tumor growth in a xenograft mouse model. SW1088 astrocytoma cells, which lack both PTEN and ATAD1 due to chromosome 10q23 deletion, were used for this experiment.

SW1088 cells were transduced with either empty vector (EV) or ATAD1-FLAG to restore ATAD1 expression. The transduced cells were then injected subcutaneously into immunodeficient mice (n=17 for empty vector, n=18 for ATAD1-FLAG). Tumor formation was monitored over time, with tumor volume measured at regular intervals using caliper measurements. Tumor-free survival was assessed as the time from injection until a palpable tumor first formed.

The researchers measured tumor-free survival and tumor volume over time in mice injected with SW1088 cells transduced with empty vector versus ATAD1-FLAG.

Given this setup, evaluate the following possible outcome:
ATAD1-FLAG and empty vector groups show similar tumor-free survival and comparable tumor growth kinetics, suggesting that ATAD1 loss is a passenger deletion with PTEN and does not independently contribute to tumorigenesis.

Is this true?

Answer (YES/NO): NO